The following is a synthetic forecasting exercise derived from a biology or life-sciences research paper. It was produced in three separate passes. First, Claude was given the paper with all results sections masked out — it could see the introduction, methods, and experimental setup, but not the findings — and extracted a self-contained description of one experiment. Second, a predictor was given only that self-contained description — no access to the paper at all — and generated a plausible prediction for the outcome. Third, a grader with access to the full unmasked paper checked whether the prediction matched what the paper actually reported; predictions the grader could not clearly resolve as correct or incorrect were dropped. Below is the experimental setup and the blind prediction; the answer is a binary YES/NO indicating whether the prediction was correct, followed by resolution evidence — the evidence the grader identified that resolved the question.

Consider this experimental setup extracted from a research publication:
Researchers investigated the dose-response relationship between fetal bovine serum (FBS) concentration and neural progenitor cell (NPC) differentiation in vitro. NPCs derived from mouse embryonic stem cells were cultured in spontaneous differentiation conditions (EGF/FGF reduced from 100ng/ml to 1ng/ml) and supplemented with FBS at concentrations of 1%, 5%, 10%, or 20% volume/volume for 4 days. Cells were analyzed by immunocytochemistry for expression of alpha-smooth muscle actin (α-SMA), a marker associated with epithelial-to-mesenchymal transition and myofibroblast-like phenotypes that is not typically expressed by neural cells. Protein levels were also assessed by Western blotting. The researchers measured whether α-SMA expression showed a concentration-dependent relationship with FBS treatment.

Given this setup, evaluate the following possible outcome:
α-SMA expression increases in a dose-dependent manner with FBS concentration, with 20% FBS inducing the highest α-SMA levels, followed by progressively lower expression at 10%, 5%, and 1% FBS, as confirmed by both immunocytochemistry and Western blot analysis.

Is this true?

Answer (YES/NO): YES